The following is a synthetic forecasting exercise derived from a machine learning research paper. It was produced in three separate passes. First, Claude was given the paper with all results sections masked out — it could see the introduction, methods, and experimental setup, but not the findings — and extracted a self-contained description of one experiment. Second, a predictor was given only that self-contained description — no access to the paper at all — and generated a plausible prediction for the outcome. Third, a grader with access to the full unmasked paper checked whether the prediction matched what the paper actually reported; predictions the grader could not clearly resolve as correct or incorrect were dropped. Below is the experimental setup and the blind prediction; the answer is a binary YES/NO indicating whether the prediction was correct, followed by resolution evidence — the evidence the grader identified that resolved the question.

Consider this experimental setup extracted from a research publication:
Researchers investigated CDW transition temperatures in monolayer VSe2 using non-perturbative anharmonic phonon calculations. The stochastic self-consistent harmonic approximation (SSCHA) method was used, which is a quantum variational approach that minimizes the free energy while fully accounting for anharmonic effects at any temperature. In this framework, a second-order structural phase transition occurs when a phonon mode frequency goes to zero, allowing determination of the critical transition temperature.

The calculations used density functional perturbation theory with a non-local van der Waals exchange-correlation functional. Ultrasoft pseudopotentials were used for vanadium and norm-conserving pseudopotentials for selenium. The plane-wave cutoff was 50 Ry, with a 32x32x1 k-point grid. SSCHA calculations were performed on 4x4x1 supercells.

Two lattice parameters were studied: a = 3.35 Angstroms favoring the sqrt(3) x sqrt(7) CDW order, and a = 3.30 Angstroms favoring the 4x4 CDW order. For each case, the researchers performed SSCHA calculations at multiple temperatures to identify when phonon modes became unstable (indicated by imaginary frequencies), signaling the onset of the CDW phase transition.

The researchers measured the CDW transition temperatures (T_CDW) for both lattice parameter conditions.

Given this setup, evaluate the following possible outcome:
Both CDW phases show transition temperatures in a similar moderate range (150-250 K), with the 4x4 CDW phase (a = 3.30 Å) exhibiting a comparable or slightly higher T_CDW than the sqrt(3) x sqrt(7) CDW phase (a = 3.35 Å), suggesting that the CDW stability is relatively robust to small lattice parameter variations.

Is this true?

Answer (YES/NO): YES